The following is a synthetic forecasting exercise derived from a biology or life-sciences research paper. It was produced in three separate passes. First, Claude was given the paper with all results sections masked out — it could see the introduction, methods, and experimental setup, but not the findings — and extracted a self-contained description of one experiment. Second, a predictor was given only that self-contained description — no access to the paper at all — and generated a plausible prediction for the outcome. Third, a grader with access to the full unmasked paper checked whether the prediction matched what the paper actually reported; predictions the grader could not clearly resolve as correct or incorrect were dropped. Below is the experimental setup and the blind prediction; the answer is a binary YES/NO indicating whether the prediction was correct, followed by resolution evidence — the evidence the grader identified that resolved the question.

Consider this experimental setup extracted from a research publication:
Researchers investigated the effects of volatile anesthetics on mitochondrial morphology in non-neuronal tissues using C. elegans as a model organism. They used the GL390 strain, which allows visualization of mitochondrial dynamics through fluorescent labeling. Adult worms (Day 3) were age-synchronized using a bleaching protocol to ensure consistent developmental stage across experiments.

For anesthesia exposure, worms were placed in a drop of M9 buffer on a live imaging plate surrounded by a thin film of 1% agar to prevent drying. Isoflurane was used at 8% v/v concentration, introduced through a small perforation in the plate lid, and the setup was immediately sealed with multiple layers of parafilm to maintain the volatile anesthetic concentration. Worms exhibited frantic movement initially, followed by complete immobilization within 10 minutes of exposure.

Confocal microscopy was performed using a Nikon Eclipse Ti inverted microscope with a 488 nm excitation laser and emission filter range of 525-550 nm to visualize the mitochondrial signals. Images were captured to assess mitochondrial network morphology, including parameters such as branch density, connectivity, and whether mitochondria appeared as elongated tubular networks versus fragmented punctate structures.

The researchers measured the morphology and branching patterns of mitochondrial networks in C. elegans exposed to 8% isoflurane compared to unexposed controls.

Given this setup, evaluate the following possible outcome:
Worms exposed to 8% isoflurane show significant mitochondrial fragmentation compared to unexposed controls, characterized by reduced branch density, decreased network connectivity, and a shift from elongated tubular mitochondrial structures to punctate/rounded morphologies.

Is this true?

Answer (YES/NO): YES